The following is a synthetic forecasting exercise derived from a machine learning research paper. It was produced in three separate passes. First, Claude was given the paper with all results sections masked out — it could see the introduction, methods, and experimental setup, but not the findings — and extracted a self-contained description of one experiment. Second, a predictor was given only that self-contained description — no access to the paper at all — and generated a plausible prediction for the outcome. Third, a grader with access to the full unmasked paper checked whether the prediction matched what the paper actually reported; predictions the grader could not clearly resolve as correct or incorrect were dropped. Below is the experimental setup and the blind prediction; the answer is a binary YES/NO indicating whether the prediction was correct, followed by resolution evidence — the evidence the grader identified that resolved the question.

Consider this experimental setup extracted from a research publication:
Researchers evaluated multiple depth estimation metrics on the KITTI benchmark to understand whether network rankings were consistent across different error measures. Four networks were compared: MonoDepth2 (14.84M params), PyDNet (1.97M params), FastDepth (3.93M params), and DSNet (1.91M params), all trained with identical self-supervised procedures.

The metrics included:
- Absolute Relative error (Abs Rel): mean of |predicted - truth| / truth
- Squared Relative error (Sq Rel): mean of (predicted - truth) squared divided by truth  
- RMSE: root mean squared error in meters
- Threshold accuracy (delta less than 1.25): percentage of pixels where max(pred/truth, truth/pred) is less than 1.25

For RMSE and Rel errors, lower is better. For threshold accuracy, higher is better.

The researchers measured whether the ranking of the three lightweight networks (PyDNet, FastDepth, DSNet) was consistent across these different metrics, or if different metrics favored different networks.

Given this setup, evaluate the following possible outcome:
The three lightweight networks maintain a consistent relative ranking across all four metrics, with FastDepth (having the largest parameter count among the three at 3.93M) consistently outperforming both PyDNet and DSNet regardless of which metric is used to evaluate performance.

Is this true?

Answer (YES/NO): NO